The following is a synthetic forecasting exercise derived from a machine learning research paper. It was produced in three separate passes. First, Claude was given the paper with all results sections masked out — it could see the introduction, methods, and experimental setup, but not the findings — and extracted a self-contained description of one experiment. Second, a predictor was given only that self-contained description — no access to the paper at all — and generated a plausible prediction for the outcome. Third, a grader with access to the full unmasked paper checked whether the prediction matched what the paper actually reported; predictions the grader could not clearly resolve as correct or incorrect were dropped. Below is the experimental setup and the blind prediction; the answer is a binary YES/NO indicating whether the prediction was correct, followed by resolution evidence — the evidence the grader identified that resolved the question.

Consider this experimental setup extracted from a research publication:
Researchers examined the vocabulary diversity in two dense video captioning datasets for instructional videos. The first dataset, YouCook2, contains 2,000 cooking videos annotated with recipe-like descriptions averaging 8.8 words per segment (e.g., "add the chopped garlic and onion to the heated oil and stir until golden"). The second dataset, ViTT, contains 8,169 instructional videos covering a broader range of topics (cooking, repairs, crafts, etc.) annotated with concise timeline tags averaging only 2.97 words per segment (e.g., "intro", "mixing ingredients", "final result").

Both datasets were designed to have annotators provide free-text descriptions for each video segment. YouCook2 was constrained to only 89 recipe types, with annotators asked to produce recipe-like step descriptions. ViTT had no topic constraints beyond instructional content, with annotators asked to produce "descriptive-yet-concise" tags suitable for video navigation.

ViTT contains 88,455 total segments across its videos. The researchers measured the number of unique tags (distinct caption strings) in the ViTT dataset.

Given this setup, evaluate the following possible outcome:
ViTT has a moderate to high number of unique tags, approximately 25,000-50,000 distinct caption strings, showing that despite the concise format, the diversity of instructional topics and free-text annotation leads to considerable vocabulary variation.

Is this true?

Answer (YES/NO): NO